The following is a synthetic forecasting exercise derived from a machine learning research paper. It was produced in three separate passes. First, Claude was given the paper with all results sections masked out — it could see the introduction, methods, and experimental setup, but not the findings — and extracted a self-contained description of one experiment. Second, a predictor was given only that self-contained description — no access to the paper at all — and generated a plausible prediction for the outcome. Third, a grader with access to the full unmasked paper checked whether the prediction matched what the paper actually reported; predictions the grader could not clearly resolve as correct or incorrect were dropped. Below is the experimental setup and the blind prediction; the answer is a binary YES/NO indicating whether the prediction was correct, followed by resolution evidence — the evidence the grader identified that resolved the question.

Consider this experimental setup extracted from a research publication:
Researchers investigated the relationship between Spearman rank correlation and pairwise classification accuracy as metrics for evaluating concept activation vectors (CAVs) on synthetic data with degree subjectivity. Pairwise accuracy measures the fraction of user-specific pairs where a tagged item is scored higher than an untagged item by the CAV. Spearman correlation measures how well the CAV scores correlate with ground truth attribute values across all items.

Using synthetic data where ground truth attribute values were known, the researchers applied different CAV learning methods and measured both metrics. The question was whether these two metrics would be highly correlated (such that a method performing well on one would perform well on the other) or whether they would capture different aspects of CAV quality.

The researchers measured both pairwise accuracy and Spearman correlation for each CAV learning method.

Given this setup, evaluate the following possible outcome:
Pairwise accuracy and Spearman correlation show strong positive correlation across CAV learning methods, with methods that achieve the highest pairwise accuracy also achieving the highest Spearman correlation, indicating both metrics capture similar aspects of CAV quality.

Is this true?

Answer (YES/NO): YES